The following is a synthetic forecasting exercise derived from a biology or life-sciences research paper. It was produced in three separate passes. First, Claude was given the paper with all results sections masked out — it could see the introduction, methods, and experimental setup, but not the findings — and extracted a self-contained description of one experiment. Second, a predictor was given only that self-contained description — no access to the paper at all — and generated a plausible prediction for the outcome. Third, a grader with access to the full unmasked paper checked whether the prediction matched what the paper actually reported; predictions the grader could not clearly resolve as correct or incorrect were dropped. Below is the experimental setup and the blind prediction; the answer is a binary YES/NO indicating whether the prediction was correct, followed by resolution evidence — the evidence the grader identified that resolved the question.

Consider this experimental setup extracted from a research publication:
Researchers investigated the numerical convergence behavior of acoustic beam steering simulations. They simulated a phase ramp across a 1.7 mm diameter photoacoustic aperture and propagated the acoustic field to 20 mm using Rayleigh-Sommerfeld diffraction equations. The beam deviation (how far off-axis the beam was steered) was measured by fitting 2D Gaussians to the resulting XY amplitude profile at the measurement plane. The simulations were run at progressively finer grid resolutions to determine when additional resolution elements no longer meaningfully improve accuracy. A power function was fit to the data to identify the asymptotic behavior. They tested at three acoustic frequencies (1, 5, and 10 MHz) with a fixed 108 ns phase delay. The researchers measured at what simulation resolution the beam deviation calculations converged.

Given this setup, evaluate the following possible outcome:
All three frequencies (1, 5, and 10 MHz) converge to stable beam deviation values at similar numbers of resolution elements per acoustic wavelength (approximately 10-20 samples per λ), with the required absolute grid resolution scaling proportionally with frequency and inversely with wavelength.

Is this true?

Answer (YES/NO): NO